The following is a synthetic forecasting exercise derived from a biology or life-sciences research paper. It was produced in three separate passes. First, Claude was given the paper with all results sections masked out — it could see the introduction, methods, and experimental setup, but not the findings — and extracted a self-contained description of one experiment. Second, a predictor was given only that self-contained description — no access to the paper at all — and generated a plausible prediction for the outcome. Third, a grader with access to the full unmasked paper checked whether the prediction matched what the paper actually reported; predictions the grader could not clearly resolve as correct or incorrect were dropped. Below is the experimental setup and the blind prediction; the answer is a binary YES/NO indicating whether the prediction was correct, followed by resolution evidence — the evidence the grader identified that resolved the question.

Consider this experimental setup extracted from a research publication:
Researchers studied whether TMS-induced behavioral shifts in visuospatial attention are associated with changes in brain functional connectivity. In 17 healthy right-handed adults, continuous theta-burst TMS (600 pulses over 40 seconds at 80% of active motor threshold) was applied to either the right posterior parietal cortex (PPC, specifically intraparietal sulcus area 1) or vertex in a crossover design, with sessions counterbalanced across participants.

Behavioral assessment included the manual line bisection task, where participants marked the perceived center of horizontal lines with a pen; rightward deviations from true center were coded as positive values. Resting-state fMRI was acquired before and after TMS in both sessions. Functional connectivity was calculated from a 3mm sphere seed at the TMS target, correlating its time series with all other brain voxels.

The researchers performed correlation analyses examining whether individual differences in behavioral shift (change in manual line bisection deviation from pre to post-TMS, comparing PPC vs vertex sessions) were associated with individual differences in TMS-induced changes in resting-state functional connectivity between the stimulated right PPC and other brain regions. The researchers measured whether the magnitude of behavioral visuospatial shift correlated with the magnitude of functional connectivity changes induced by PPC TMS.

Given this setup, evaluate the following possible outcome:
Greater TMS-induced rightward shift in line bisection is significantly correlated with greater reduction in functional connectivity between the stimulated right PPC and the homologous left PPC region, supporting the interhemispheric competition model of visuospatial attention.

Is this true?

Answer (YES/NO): NO